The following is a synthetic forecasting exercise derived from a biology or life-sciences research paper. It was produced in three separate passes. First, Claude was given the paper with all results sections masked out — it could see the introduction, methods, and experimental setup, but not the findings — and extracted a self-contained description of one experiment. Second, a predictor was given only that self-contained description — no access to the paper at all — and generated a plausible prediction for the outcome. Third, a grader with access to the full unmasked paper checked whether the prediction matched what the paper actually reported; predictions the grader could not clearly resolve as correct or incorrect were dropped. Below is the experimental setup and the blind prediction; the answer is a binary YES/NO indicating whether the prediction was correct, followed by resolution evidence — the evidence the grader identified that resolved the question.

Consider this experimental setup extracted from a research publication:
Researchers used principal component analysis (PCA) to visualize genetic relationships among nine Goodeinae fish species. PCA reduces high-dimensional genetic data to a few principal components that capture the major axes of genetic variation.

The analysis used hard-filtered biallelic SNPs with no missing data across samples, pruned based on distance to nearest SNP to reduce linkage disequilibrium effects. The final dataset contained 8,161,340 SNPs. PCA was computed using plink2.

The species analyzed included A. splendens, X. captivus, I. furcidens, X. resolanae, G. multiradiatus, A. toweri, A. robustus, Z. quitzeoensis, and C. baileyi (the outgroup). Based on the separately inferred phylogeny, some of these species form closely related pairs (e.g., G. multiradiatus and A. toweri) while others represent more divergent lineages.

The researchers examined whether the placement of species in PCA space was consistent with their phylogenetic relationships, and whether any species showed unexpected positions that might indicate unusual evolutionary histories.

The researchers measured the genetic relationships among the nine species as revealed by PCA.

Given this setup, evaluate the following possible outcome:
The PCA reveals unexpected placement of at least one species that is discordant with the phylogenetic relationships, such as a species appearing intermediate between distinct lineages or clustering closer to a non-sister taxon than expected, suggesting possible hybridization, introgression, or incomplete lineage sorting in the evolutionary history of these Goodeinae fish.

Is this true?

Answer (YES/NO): NO